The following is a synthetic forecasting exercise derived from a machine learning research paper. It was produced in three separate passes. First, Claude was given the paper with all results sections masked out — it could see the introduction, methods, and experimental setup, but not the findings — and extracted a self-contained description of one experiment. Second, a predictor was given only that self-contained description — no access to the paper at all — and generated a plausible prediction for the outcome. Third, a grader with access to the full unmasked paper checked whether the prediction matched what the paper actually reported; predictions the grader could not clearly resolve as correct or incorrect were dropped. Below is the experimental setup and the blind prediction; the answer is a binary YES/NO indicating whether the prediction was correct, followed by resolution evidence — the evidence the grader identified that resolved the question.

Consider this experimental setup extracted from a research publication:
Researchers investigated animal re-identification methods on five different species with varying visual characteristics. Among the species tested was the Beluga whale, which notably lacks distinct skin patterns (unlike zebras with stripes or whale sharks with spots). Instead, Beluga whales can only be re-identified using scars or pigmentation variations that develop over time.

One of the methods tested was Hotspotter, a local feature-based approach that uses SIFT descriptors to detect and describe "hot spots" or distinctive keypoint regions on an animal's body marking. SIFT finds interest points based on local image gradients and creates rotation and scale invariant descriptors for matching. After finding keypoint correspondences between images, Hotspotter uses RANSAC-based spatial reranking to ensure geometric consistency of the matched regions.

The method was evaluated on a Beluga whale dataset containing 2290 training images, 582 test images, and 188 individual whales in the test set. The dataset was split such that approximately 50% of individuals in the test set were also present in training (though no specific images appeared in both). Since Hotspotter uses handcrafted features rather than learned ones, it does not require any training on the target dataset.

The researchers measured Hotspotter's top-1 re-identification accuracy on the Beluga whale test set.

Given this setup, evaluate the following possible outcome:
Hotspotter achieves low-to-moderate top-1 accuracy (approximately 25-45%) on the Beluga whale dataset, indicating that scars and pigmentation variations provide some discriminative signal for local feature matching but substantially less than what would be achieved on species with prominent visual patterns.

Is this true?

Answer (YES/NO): NO